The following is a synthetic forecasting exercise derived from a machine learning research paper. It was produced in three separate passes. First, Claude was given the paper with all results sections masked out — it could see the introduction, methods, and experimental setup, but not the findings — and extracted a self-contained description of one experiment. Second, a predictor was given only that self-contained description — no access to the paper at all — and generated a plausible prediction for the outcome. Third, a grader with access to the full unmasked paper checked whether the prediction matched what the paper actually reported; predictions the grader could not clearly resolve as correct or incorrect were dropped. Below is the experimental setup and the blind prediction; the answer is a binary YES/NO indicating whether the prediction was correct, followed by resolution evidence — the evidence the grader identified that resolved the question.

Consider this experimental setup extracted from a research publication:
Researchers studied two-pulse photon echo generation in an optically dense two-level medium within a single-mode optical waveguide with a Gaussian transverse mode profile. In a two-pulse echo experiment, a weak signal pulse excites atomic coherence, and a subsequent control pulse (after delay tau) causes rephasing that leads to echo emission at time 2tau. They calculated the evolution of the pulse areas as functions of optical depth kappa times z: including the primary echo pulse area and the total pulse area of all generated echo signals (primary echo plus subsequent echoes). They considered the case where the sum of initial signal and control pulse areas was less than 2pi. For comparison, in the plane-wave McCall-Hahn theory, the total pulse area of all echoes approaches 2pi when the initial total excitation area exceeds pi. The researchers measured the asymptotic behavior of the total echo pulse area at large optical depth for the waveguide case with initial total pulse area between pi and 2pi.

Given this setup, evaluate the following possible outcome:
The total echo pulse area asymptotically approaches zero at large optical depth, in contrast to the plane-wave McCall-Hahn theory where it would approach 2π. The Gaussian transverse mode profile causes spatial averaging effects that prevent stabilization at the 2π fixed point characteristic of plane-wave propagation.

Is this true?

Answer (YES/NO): YES